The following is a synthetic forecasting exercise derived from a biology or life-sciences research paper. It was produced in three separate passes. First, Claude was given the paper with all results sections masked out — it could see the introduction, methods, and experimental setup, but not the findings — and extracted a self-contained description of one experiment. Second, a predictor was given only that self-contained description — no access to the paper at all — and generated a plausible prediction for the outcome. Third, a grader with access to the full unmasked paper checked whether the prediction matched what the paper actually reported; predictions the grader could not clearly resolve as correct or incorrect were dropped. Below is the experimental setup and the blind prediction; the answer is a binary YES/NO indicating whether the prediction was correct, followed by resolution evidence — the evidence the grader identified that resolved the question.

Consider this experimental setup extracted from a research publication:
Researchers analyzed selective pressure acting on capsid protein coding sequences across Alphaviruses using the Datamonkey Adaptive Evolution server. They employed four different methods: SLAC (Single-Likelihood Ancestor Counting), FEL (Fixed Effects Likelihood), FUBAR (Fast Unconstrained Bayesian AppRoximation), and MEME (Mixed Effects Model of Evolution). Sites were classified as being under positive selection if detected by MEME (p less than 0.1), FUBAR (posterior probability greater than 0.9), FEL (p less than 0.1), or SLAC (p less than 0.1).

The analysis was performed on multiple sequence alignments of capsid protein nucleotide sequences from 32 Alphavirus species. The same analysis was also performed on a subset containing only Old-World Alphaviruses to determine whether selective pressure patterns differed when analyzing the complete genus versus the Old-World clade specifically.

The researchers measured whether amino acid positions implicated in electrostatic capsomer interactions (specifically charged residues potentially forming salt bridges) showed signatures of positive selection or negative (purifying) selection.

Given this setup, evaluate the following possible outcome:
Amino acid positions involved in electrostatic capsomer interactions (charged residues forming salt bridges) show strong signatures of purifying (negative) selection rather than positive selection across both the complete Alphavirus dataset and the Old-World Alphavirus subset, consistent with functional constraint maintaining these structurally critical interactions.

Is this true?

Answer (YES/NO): NO